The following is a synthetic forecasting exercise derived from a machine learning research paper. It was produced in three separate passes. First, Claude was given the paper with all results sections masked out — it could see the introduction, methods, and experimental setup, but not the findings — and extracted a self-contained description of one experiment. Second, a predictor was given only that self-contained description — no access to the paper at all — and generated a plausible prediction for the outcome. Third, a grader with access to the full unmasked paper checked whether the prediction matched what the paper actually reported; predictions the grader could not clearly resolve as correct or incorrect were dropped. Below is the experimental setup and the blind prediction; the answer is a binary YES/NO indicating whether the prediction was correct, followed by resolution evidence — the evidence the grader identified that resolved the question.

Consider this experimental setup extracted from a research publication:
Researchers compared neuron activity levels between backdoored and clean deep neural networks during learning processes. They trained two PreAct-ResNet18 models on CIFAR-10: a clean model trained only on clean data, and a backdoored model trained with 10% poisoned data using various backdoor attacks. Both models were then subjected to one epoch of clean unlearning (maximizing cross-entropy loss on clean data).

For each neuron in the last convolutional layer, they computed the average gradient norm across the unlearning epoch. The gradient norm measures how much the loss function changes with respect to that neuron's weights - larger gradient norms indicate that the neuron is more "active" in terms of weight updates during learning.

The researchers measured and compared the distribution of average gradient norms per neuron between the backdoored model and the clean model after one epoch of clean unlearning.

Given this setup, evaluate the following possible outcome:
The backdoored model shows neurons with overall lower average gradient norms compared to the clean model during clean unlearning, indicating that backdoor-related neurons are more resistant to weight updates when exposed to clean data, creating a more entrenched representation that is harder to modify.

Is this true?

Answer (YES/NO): NO